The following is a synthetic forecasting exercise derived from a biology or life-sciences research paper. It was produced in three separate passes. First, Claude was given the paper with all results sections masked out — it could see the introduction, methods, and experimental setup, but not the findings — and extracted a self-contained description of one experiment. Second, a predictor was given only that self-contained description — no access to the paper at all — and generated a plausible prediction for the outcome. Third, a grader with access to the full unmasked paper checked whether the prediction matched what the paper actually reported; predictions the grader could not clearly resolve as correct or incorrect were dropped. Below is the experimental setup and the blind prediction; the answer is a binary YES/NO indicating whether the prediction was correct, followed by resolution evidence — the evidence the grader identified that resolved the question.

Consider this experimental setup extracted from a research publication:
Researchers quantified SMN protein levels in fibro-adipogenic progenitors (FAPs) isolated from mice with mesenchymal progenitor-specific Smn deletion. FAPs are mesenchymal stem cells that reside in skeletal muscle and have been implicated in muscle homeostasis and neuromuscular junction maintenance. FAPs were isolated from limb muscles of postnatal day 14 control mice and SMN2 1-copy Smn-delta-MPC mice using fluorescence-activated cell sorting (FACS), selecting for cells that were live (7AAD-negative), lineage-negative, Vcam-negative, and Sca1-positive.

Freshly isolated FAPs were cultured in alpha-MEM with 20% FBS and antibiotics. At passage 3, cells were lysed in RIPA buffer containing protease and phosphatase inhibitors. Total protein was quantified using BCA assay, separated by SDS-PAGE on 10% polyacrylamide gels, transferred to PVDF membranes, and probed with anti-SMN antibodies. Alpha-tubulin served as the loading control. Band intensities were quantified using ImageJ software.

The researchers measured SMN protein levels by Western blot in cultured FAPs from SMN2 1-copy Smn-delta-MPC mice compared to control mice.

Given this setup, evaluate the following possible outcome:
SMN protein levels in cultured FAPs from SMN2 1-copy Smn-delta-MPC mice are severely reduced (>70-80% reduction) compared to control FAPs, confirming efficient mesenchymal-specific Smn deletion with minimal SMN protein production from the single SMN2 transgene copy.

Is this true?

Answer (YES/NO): YES